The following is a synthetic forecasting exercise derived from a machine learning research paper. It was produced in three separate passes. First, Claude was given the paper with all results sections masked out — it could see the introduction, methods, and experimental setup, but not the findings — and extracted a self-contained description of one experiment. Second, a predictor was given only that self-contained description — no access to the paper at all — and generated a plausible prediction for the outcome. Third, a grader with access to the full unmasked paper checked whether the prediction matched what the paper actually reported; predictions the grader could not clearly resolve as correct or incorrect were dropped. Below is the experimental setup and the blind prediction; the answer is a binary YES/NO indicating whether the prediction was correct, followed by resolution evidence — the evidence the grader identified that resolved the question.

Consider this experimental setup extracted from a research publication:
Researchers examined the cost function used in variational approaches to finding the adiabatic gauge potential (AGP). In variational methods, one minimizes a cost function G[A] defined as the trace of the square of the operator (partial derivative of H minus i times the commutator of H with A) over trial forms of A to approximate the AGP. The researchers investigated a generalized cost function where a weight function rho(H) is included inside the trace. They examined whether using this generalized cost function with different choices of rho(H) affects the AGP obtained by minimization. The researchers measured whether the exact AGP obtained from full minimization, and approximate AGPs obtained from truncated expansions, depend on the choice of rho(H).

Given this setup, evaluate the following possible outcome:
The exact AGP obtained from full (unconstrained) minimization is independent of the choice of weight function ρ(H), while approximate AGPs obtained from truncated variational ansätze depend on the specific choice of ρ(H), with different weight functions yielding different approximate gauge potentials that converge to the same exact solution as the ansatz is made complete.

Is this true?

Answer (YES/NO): YES